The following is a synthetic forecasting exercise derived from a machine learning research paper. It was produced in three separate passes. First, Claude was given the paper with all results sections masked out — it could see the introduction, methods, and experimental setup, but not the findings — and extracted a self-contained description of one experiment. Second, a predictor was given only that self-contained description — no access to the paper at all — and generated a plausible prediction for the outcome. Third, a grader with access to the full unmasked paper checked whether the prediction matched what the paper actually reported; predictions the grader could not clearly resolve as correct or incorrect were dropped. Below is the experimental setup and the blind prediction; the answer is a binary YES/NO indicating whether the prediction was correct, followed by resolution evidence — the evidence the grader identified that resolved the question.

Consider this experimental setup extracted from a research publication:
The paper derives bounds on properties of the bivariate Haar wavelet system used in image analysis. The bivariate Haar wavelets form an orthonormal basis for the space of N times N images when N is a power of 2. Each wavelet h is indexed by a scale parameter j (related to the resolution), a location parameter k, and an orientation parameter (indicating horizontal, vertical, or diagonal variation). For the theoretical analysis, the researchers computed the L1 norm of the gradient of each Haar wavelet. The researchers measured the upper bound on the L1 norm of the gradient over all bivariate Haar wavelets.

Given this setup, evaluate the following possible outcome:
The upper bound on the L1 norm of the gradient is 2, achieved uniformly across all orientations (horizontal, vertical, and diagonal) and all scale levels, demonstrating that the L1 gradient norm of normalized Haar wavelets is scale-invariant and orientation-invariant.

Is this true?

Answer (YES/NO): NO